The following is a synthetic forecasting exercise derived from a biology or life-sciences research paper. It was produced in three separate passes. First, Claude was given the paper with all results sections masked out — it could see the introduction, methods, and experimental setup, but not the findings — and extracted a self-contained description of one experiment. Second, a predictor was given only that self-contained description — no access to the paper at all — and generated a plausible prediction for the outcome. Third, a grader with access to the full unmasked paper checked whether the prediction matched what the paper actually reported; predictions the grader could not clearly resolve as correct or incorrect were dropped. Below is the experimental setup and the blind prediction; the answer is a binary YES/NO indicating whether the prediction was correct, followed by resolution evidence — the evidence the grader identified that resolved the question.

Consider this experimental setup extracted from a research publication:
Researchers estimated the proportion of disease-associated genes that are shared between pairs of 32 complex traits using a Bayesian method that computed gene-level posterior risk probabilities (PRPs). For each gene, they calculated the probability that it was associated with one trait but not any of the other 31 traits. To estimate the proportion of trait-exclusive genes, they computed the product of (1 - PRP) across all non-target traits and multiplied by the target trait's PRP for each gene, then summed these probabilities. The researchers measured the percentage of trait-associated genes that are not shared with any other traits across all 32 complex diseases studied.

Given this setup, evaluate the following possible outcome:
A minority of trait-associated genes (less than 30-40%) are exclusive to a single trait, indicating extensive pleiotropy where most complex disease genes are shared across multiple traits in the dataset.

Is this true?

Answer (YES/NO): YES